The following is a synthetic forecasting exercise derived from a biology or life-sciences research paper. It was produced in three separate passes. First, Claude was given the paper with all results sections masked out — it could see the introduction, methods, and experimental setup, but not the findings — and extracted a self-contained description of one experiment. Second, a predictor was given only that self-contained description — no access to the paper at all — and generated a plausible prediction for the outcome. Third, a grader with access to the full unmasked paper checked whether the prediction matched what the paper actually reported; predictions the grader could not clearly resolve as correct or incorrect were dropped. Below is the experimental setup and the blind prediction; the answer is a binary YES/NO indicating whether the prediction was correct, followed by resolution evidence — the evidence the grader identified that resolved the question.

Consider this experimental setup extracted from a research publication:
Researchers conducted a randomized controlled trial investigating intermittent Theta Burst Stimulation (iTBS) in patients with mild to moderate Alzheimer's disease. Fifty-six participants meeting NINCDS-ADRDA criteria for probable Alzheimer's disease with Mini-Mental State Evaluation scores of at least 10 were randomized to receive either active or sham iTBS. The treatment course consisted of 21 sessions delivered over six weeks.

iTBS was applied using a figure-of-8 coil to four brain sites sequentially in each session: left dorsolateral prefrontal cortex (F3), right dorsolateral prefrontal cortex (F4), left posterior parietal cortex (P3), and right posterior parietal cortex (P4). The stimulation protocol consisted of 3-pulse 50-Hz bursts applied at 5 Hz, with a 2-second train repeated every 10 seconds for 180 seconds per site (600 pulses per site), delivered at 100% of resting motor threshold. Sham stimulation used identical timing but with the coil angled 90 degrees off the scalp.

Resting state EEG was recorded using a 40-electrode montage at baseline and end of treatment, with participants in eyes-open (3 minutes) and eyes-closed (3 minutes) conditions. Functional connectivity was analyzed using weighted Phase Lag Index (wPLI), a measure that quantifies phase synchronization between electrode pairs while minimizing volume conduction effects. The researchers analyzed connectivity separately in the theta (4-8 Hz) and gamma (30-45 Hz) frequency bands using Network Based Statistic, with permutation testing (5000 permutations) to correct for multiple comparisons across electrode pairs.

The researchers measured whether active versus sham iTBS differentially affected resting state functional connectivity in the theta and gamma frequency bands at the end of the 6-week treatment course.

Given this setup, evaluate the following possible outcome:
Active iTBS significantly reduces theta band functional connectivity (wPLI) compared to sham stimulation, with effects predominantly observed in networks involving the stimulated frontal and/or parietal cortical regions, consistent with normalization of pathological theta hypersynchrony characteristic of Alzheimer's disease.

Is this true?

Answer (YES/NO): NO